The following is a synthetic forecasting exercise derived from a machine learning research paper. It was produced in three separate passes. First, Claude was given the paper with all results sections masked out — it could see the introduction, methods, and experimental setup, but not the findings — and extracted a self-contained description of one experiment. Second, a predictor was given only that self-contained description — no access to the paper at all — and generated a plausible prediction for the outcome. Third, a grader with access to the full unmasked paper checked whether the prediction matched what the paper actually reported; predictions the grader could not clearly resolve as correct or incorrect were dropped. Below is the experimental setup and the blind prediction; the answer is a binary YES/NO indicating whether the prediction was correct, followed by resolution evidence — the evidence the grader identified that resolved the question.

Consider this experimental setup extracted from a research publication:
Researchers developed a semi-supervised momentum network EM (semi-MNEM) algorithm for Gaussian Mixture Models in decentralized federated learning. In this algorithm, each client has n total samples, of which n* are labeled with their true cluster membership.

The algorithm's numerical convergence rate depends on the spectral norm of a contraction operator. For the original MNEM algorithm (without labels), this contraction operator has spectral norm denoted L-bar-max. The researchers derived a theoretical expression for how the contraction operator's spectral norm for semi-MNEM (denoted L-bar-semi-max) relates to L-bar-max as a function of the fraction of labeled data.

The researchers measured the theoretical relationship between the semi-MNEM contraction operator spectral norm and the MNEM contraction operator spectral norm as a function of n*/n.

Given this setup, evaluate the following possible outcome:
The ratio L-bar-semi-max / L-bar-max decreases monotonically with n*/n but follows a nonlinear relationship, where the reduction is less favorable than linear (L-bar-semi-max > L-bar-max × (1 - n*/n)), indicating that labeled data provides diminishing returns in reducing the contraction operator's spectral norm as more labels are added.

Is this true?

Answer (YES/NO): NO